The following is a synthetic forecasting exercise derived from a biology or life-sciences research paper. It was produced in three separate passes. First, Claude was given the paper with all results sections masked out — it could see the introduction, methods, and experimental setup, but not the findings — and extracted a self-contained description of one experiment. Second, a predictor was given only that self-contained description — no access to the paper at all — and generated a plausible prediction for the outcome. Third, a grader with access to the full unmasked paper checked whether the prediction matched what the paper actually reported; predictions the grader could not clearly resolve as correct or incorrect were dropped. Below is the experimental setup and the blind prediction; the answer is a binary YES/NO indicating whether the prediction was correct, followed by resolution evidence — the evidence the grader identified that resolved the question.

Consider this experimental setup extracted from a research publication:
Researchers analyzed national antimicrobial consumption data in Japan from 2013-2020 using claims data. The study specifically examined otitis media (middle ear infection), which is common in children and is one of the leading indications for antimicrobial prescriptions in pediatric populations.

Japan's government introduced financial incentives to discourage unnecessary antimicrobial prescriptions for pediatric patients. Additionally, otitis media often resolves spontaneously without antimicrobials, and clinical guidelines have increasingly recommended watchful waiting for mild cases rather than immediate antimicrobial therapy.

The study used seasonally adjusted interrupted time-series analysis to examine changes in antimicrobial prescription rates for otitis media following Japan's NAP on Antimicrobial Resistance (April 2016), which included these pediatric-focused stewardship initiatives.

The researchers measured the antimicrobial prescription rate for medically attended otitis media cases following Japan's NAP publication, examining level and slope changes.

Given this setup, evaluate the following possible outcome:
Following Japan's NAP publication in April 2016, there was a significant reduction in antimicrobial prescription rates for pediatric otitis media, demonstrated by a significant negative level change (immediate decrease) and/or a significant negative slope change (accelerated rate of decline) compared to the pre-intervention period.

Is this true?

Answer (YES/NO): YES